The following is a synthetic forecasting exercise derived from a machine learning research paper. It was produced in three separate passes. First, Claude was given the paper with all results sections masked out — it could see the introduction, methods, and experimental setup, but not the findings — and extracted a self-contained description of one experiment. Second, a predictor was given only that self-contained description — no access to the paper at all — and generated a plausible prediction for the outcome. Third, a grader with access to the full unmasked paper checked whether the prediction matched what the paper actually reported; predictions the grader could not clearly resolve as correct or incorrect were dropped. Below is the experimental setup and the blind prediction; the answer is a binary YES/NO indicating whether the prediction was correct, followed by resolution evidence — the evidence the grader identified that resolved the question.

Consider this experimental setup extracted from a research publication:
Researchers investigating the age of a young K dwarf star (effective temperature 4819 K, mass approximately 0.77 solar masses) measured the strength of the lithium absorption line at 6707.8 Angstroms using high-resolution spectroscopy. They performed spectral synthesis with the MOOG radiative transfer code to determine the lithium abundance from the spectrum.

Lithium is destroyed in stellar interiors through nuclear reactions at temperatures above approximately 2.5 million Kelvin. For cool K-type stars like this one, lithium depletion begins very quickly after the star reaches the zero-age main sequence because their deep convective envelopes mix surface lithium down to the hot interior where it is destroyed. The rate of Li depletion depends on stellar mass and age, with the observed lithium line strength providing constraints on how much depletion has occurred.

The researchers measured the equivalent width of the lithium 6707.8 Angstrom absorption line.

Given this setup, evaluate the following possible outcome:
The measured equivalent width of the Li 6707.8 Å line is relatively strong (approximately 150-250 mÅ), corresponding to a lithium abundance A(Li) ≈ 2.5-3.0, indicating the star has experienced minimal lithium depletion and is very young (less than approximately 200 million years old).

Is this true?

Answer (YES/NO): NO